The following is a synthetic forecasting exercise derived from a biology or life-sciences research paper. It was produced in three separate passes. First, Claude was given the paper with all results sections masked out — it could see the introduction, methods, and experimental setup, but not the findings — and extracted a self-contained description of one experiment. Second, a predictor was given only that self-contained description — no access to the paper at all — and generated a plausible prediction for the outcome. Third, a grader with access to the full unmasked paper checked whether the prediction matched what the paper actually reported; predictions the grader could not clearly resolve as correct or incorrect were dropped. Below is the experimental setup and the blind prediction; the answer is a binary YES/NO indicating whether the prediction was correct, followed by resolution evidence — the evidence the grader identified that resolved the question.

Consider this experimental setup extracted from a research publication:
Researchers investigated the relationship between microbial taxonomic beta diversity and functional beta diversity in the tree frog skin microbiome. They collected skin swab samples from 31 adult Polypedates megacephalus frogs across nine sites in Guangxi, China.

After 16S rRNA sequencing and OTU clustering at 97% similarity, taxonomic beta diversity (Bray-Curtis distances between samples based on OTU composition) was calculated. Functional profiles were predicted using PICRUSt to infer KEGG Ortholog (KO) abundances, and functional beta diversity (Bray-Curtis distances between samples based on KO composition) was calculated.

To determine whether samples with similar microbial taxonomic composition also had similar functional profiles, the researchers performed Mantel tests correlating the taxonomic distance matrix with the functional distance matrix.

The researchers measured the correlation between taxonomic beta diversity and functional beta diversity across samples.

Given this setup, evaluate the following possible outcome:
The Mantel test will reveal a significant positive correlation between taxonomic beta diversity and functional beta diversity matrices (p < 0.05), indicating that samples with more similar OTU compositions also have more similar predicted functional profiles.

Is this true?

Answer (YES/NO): YES